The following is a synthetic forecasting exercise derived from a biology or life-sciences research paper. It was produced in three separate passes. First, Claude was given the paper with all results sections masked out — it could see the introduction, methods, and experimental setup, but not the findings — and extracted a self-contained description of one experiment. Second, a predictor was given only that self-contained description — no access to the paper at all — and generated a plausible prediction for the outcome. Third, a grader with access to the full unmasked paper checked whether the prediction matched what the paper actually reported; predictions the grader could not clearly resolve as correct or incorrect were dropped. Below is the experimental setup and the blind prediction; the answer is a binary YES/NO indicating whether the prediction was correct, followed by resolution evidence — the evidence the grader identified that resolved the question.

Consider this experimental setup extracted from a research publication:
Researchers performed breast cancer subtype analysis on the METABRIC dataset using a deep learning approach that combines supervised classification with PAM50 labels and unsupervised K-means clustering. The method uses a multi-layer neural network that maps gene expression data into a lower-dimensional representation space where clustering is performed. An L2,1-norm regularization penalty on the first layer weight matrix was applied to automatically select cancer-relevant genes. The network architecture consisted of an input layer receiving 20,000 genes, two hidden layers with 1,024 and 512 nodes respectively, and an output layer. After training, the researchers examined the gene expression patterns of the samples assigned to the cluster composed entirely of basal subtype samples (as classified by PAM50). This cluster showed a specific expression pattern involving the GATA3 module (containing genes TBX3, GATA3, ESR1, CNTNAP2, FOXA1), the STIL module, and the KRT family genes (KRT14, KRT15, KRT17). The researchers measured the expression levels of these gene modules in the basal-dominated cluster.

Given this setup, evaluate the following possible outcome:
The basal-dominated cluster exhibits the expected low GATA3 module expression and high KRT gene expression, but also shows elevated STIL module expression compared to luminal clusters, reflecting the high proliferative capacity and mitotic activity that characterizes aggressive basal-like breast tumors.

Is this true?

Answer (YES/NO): NO